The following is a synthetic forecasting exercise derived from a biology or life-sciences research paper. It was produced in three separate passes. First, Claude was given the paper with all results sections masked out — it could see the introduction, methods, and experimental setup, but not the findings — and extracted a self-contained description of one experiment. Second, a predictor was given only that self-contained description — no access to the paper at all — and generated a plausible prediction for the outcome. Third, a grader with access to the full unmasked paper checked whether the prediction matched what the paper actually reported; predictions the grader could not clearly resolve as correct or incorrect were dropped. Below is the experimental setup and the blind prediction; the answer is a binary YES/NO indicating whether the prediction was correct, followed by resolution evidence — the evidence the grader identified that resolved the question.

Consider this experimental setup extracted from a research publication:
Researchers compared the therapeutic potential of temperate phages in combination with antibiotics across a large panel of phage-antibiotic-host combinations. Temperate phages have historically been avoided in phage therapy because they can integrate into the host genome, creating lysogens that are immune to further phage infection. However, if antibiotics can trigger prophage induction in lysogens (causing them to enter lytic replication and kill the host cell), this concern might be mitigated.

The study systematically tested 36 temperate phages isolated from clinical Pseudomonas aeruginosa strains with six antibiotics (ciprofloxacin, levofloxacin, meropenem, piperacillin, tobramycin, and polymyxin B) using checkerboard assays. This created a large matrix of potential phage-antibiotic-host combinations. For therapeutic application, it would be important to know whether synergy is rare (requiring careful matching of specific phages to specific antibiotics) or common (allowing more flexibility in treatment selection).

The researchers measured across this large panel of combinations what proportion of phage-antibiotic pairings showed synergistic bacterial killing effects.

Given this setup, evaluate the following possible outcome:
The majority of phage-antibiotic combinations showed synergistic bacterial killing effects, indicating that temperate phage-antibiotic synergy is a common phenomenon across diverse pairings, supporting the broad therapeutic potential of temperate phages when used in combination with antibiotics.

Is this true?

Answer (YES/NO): YES